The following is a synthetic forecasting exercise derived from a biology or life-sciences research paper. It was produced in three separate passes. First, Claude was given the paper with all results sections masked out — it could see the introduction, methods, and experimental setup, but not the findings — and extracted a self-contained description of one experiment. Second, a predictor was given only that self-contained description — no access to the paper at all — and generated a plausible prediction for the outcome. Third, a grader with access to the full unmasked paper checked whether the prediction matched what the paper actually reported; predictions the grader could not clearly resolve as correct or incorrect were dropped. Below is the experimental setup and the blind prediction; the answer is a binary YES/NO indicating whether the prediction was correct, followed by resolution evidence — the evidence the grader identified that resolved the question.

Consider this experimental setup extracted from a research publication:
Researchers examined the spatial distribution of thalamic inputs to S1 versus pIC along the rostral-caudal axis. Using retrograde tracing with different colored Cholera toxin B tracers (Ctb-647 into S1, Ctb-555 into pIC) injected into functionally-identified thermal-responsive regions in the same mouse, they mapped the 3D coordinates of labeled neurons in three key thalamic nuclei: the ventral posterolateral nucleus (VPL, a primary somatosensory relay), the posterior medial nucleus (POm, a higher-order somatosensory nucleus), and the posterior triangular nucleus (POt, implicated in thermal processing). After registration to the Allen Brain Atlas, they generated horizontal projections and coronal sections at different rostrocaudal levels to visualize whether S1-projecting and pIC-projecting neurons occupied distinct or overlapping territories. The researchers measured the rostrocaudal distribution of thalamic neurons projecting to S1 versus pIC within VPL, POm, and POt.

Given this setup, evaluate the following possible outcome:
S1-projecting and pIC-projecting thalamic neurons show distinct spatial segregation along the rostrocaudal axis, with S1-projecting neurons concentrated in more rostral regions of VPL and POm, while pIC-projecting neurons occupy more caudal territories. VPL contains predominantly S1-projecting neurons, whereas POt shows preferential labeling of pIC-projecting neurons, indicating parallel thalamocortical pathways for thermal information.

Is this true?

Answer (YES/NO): YES